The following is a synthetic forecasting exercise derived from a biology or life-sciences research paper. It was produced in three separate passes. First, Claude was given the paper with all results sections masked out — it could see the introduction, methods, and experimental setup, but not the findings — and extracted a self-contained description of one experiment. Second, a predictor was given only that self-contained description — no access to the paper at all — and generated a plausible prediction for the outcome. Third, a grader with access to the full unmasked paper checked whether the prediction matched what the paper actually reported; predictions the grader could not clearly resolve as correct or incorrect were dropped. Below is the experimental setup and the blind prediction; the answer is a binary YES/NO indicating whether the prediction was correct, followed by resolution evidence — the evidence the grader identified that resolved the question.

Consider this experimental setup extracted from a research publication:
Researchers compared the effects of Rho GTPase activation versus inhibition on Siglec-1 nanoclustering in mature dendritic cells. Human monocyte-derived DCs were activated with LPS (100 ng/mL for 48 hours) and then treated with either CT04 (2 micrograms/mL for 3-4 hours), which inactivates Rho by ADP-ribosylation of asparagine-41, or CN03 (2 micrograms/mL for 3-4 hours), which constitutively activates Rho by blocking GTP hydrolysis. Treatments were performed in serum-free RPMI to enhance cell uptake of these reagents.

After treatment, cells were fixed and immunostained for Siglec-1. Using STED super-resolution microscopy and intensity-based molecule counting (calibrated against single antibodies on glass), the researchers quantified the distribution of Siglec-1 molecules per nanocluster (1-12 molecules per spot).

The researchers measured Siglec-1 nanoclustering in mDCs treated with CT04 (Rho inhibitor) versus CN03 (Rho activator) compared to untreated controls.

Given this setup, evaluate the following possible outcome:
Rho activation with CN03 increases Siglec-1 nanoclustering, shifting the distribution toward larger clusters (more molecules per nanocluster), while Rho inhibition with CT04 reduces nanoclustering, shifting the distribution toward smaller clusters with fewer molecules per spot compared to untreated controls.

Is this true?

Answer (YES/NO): YES